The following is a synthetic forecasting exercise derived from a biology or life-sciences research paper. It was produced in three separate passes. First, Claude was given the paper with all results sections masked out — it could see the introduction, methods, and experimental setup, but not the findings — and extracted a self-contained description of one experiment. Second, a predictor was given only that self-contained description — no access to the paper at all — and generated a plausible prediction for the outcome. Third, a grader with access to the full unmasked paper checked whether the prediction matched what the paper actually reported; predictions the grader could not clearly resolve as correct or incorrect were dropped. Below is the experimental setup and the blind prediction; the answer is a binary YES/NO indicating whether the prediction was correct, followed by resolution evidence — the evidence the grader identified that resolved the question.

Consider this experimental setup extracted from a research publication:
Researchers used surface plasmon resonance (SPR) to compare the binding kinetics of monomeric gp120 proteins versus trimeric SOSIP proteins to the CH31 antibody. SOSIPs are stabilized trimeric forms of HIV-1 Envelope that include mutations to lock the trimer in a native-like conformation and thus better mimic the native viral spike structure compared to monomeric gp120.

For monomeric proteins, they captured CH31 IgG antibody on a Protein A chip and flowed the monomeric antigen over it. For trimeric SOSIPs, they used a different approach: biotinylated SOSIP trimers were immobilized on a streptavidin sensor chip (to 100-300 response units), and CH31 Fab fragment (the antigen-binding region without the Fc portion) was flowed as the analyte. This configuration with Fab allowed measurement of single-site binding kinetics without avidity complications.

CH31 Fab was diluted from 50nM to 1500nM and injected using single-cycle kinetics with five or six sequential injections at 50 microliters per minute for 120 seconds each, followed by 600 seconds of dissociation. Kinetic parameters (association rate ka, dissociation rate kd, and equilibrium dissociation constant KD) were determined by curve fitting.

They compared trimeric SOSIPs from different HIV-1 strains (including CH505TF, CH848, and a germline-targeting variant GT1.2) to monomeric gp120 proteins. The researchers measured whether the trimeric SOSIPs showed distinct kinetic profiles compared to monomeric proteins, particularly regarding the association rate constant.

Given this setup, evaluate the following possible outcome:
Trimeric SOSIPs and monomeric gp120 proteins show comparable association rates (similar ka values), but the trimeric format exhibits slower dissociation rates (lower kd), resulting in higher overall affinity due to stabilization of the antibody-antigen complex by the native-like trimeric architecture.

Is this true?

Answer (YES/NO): NO